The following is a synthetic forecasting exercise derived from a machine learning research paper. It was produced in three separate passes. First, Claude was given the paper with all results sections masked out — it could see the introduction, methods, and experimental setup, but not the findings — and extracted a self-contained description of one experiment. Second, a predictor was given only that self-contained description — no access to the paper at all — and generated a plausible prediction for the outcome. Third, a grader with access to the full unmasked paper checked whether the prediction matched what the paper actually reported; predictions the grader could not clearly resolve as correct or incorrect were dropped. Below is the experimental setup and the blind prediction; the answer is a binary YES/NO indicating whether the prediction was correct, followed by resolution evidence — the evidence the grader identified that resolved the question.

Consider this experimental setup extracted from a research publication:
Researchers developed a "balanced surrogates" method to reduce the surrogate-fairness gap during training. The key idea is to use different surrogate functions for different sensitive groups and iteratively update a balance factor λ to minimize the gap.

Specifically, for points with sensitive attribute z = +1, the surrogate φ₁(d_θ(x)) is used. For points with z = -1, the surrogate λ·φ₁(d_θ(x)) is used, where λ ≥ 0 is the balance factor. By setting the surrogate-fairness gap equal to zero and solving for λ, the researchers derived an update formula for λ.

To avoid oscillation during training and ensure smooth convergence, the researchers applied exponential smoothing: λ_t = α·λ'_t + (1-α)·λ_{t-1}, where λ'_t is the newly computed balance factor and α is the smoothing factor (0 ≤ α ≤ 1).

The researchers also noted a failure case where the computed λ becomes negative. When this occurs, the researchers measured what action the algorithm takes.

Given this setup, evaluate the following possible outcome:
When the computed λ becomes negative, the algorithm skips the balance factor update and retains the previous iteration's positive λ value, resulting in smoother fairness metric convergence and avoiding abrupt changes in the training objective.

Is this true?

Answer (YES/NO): NO